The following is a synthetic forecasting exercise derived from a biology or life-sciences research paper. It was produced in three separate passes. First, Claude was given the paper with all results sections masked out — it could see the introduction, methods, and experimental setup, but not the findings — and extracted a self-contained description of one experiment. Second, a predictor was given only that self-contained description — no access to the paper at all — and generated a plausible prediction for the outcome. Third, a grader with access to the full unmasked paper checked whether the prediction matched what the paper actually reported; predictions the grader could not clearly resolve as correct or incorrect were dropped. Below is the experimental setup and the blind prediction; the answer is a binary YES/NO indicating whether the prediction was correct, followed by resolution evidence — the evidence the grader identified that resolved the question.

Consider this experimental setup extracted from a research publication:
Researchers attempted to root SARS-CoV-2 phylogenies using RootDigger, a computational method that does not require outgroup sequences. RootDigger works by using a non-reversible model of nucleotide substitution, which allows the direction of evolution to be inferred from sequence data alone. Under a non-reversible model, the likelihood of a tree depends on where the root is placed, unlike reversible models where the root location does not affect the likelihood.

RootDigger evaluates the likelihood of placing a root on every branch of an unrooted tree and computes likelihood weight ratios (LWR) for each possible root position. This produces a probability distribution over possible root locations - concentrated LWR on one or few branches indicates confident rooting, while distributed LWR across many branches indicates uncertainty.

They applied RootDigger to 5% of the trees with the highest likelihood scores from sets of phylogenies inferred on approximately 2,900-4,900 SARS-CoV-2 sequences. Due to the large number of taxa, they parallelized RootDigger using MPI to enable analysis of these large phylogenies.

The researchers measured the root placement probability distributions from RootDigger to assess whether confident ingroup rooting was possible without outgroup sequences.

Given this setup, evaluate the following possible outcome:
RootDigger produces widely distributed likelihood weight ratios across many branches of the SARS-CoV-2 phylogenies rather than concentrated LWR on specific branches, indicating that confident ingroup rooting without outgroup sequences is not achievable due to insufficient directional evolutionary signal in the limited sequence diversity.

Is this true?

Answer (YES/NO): NO